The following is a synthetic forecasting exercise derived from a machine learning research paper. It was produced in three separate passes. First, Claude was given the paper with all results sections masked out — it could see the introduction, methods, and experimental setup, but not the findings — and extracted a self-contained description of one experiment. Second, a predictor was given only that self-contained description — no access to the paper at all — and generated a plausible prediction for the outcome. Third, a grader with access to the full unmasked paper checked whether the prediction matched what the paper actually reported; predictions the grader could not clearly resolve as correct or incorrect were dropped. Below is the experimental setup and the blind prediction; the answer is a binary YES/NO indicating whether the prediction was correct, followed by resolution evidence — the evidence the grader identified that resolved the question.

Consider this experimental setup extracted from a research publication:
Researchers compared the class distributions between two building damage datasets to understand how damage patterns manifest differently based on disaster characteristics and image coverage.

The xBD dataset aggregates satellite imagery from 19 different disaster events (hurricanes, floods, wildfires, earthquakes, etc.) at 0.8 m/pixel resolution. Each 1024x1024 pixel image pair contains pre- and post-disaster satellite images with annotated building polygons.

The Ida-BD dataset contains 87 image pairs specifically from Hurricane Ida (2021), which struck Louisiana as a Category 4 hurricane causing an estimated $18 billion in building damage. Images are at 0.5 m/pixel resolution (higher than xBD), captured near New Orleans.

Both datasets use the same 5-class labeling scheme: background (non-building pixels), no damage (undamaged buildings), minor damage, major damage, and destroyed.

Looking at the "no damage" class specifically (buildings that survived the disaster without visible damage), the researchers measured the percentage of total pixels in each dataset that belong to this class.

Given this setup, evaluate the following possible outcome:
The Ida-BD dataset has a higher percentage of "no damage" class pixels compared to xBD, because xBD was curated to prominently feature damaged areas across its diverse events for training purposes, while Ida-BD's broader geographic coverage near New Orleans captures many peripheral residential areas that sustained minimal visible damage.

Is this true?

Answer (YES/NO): YES